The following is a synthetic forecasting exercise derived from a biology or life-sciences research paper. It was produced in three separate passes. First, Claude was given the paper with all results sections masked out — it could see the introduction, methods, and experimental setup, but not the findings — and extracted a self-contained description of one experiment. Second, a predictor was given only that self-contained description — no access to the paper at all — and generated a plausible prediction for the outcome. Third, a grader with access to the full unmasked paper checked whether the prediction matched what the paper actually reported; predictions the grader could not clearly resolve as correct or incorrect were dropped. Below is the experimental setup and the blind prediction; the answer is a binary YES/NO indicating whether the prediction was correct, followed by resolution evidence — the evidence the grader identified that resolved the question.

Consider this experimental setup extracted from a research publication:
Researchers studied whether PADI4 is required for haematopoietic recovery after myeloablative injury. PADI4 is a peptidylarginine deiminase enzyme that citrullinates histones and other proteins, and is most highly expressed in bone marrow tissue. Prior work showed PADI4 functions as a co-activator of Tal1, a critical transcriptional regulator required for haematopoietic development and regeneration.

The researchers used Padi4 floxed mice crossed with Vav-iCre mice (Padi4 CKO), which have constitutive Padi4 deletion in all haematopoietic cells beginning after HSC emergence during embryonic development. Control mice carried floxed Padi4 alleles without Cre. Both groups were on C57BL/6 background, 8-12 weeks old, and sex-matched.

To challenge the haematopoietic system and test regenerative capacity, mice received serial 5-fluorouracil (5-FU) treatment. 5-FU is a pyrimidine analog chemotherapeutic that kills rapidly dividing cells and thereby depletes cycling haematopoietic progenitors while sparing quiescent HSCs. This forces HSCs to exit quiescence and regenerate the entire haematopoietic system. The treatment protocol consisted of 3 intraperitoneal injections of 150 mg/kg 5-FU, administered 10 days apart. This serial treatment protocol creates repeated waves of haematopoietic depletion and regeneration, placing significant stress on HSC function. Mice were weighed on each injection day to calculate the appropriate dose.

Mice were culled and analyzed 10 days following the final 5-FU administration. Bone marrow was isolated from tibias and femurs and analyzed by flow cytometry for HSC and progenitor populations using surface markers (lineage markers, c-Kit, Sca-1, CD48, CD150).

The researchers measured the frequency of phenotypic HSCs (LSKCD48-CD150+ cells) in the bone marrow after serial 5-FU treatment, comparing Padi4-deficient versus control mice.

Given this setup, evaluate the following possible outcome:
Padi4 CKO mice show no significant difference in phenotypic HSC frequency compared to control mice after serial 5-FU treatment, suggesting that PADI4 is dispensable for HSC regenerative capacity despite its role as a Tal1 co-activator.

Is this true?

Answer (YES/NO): YES